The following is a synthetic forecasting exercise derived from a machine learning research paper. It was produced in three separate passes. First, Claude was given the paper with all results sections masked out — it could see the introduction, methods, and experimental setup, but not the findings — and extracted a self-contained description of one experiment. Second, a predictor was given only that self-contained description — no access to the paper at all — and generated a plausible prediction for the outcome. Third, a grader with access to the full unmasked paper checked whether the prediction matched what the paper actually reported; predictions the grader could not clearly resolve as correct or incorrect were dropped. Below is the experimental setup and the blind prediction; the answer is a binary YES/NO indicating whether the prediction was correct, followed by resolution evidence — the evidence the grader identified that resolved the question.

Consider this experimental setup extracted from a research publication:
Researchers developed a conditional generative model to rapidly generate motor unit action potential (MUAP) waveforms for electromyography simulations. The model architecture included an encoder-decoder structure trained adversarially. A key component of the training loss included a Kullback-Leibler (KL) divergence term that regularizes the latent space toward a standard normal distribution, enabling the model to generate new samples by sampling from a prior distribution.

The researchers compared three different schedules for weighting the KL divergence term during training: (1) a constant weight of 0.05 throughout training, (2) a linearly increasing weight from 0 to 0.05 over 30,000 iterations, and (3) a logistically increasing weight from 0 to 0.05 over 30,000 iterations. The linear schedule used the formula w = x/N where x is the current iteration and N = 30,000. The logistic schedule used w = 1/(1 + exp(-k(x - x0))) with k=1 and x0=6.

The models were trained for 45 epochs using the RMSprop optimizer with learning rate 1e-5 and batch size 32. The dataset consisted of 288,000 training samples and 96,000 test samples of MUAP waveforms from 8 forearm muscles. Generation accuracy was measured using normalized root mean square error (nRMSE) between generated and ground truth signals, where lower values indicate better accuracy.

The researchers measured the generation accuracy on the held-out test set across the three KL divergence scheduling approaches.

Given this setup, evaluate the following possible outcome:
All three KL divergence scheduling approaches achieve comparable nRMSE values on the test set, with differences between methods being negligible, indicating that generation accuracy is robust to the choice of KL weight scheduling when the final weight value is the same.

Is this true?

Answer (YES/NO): NO